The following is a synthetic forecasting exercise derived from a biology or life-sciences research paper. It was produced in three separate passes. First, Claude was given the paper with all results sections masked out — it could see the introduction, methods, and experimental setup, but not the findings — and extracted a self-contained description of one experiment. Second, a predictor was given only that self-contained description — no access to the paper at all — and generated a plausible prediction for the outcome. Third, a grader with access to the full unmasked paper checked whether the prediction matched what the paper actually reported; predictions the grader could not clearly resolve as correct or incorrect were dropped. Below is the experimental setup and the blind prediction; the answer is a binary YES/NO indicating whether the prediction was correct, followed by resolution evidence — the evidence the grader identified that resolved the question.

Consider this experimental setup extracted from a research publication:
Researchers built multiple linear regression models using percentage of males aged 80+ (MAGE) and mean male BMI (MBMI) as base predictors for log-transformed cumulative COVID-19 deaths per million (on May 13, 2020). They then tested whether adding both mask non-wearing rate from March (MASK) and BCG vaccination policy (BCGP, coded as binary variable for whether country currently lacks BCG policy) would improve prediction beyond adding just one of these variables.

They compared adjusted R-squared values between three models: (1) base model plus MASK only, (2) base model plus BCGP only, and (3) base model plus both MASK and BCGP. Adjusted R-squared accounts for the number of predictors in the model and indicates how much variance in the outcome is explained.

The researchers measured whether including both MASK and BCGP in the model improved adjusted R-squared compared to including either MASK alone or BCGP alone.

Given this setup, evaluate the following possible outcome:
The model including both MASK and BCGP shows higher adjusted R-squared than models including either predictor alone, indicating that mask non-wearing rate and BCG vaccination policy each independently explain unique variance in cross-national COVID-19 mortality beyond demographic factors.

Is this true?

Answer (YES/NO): NO